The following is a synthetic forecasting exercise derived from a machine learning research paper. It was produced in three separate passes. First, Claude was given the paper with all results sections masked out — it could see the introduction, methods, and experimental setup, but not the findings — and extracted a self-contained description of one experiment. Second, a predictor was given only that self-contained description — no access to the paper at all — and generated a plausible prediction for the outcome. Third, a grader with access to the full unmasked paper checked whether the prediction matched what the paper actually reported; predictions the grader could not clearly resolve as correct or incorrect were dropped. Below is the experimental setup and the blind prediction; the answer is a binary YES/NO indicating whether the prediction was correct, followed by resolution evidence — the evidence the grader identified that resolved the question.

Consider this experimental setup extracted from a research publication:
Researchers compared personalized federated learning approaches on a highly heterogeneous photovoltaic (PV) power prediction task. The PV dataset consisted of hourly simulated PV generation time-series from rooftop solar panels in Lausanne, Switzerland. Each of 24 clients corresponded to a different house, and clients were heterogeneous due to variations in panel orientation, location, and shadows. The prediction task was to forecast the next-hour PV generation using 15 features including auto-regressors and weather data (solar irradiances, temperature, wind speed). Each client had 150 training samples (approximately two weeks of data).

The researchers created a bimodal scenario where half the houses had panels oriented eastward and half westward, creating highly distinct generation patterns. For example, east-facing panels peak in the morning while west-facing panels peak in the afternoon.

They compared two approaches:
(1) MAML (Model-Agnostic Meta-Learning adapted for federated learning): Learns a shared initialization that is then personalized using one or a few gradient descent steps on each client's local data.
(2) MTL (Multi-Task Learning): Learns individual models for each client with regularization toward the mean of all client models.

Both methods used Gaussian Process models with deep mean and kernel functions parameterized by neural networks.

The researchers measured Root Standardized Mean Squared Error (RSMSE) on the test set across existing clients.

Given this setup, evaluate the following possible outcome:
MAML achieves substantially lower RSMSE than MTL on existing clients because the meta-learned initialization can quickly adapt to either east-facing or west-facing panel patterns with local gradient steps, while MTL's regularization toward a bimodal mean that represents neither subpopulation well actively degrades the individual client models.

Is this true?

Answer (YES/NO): NO